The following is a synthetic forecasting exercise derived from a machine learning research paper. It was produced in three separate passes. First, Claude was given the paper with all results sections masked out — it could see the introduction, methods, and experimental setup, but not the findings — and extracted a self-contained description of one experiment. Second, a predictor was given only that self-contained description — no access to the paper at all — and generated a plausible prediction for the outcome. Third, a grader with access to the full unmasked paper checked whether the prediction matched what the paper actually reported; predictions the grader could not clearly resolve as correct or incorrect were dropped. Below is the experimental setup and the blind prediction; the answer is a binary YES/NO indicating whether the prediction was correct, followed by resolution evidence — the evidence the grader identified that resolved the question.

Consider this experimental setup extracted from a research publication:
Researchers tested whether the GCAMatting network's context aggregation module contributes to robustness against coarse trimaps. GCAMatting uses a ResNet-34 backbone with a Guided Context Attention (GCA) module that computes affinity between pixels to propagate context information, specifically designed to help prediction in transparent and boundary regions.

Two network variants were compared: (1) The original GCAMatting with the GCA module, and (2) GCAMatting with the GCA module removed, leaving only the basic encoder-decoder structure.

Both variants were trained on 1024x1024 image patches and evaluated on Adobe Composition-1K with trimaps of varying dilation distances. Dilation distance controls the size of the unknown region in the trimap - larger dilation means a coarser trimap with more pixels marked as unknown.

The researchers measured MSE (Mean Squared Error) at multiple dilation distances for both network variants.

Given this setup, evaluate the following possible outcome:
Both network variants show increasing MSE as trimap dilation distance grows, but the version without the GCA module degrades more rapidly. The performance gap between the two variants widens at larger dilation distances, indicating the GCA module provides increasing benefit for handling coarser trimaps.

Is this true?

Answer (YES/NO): NO